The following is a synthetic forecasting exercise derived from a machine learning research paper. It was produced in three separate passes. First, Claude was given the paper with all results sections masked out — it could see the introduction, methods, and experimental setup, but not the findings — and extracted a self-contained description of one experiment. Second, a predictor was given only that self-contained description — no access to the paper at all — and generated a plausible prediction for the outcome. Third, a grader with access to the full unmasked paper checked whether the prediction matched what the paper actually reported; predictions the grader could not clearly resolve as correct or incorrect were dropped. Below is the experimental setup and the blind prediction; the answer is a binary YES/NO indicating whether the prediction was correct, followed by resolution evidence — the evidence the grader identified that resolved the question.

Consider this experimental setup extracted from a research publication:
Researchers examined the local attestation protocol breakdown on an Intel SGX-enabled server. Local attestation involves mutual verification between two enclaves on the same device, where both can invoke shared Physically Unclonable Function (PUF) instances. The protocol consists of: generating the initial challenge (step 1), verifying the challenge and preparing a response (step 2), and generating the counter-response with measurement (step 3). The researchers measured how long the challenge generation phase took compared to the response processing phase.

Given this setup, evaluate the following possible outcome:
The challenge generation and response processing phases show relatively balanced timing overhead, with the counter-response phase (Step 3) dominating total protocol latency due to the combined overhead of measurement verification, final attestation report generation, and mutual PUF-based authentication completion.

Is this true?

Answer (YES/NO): NO